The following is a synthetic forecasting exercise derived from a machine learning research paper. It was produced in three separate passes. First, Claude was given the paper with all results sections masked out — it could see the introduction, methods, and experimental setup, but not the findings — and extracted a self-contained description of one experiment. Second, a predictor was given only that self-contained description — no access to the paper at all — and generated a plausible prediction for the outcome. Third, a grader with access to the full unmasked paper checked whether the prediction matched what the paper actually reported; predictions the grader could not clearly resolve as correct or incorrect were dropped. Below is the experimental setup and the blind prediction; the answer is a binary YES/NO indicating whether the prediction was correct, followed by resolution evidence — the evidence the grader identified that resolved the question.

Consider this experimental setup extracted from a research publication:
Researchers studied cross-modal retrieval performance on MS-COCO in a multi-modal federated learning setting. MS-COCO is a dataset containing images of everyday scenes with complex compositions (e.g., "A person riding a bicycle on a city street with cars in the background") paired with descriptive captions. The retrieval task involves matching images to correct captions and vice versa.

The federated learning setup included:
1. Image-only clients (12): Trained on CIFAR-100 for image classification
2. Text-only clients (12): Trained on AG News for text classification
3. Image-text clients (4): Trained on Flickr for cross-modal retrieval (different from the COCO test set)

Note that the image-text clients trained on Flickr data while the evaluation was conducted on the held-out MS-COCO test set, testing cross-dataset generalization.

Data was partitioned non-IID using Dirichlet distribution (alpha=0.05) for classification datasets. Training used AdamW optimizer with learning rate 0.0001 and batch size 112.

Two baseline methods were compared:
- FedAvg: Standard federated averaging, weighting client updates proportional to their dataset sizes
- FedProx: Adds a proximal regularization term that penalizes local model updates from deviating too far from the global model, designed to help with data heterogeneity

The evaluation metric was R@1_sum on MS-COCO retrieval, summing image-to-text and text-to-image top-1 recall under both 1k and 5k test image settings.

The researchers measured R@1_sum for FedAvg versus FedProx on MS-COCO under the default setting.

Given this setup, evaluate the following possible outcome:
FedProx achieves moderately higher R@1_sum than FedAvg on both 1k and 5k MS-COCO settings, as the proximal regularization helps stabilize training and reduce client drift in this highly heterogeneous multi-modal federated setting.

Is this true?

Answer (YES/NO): NO